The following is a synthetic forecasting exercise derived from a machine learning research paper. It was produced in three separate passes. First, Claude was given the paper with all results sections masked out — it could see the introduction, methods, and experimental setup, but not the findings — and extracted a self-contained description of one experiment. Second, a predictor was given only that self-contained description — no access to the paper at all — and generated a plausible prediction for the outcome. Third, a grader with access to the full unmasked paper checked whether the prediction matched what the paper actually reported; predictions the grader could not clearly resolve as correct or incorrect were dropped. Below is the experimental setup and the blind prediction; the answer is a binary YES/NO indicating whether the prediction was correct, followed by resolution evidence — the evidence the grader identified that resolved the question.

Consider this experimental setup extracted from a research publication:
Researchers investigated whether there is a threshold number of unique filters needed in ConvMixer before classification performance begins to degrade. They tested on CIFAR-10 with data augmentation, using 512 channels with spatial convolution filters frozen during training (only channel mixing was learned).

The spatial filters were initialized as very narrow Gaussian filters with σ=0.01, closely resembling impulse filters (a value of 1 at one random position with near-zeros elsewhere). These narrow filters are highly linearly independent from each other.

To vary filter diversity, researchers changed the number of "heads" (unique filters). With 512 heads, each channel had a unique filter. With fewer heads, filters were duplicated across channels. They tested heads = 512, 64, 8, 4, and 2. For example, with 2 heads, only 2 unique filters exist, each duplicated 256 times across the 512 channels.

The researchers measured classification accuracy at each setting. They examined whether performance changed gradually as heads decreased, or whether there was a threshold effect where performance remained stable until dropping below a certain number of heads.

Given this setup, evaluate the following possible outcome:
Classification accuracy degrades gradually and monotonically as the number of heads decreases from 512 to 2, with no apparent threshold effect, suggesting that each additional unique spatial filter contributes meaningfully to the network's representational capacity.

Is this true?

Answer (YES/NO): NO